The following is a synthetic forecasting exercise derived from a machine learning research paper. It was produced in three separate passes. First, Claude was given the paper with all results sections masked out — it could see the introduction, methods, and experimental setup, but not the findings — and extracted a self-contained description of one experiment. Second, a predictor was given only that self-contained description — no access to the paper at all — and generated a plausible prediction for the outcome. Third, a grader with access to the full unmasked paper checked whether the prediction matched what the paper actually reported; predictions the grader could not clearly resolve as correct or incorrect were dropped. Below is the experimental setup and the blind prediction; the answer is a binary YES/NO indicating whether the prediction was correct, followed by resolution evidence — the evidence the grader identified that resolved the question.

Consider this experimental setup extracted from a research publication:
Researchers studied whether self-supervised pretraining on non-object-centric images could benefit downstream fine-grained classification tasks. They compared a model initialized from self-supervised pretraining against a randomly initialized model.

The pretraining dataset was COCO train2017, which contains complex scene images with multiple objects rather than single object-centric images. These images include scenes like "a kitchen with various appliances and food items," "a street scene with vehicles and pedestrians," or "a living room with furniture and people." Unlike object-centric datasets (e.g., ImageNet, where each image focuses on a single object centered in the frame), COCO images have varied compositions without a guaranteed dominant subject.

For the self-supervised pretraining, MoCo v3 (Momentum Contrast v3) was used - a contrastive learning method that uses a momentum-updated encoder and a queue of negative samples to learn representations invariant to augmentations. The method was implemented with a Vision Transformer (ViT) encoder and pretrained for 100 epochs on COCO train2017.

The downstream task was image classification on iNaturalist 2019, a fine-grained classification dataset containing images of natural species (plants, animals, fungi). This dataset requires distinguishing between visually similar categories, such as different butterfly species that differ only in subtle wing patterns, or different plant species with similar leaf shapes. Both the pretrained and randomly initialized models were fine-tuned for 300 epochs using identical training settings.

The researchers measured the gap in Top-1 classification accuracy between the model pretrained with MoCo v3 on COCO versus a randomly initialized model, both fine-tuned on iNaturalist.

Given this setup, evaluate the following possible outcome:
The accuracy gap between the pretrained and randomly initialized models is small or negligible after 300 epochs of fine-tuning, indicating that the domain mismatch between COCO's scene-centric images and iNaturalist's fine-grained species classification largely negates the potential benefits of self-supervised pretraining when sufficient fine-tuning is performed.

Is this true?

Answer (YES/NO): NO